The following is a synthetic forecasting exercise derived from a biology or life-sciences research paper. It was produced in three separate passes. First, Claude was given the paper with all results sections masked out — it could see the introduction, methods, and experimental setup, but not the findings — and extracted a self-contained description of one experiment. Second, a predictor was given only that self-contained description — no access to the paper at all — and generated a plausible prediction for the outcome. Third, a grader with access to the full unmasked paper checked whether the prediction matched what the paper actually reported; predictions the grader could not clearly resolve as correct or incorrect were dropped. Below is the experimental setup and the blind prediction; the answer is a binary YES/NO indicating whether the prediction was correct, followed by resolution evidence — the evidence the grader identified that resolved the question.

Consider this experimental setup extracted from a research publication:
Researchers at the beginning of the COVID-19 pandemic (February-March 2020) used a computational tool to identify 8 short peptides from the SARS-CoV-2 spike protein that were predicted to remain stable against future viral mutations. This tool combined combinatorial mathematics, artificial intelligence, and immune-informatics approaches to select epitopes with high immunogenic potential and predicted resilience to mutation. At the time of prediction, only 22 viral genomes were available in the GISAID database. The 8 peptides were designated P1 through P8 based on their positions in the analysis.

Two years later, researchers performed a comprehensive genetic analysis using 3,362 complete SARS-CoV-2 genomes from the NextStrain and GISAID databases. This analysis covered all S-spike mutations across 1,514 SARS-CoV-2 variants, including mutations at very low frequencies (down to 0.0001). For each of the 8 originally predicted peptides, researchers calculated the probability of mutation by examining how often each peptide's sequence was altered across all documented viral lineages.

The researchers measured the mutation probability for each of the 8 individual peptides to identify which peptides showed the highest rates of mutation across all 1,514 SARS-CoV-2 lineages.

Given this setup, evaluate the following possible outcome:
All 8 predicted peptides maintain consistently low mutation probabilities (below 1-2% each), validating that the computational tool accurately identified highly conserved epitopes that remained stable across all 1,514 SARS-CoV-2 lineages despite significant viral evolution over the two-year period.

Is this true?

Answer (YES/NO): NO